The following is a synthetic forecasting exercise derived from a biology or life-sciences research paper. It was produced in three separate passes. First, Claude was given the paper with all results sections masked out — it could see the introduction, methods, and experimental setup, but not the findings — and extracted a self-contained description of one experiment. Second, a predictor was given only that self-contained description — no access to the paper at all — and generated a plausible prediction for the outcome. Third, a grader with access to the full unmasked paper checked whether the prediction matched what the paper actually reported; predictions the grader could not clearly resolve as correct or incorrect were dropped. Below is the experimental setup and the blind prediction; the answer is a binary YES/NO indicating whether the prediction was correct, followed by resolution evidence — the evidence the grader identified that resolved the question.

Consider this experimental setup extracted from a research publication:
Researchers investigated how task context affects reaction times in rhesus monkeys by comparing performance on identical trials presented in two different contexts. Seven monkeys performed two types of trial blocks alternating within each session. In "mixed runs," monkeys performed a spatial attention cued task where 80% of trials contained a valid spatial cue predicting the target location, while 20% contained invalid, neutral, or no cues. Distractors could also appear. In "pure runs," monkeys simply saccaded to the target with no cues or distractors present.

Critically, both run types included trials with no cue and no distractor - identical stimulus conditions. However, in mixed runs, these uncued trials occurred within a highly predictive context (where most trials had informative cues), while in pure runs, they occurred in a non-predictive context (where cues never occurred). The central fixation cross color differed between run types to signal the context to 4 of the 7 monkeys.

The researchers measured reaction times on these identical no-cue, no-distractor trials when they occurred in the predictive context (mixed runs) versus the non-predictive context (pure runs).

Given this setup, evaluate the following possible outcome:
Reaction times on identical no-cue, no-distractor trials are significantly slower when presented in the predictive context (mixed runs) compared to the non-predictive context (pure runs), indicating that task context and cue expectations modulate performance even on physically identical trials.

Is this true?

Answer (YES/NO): NO